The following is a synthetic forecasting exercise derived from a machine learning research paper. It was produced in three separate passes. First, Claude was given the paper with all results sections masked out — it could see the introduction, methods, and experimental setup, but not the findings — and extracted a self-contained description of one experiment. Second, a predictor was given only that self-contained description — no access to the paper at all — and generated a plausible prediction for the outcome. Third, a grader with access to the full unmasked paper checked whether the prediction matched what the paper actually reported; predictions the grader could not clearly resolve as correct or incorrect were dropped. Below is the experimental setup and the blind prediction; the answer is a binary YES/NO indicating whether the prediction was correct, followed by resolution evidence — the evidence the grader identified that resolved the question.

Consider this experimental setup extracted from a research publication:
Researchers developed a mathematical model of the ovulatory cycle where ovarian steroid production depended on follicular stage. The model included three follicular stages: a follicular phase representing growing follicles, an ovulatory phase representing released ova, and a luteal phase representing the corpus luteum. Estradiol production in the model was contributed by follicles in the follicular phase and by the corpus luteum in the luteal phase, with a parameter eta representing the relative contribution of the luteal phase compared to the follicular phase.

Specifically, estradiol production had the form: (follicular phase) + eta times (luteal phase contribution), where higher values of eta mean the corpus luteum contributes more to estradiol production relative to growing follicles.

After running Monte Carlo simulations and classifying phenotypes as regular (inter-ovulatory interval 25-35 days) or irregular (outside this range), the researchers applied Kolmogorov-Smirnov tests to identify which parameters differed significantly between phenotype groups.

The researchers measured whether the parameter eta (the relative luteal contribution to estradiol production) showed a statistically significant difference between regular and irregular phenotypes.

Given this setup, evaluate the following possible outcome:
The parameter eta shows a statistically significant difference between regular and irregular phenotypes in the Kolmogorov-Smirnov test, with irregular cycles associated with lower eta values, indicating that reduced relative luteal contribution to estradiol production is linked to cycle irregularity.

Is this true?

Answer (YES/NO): NO